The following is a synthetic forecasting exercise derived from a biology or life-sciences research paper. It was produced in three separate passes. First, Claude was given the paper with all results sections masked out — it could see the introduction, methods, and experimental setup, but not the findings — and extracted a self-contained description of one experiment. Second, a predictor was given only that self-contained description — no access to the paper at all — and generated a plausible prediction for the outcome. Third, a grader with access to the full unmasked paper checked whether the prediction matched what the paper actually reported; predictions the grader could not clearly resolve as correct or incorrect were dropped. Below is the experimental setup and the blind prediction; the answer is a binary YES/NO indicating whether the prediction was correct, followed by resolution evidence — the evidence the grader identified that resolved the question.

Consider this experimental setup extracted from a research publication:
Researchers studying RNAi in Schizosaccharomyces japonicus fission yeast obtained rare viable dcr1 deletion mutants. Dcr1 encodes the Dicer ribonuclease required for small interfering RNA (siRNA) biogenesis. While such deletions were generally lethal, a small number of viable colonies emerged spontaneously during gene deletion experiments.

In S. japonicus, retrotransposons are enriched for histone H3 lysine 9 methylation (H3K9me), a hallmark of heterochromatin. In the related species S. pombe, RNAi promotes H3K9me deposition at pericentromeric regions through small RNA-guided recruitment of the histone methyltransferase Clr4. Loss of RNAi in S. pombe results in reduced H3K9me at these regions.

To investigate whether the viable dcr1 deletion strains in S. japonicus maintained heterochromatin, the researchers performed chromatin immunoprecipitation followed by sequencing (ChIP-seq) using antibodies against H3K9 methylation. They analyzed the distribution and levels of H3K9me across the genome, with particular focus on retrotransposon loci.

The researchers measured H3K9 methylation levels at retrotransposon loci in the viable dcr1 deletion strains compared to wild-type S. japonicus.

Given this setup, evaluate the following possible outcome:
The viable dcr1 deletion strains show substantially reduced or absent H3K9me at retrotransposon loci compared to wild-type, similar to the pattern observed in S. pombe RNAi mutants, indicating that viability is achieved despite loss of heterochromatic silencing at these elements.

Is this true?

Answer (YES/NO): NO